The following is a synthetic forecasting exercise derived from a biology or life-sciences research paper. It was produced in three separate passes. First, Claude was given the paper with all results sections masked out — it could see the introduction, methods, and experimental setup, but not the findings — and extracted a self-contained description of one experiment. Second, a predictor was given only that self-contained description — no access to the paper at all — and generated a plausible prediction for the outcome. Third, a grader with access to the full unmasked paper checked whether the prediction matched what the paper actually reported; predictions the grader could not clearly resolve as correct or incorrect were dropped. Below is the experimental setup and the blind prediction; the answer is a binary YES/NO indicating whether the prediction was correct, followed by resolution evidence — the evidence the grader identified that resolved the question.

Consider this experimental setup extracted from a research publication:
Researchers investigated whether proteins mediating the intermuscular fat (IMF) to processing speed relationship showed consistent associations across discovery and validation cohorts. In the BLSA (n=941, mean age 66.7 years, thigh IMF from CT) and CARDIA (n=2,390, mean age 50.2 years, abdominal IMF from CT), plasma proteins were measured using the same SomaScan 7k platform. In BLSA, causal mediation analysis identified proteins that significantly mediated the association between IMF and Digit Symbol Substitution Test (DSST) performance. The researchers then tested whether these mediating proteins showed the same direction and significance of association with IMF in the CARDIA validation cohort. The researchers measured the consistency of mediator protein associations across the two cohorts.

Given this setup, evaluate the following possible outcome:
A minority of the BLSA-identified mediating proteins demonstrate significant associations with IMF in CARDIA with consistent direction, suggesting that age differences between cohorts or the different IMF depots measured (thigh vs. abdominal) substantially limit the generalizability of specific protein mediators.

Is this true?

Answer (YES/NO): NO